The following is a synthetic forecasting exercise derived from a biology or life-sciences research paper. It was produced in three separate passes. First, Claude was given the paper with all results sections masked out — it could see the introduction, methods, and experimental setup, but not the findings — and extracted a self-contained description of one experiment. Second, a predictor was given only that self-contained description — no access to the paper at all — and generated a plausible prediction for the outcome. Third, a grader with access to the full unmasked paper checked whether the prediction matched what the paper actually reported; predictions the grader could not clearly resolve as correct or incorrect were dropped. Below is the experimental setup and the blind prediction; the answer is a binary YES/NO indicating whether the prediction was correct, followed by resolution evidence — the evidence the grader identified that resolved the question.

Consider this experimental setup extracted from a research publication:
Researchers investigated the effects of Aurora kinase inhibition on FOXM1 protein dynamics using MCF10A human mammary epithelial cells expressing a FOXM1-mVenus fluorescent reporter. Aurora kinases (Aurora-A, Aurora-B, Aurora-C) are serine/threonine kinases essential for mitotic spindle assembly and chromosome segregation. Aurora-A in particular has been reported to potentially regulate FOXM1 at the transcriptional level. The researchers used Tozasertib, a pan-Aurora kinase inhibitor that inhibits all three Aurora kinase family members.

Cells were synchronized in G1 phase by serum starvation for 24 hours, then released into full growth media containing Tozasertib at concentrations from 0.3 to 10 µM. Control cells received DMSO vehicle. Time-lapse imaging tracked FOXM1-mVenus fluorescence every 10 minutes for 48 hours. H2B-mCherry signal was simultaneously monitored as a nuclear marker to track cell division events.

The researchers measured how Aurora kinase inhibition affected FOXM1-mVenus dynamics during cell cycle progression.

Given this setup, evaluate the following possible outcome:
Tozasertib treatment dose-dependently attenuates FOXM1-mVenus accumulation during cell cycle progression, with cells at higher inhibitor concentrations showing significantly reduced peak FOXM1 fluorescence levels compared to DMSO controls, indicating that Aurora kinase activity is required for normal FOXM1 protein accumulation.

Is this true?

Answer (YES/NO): NO